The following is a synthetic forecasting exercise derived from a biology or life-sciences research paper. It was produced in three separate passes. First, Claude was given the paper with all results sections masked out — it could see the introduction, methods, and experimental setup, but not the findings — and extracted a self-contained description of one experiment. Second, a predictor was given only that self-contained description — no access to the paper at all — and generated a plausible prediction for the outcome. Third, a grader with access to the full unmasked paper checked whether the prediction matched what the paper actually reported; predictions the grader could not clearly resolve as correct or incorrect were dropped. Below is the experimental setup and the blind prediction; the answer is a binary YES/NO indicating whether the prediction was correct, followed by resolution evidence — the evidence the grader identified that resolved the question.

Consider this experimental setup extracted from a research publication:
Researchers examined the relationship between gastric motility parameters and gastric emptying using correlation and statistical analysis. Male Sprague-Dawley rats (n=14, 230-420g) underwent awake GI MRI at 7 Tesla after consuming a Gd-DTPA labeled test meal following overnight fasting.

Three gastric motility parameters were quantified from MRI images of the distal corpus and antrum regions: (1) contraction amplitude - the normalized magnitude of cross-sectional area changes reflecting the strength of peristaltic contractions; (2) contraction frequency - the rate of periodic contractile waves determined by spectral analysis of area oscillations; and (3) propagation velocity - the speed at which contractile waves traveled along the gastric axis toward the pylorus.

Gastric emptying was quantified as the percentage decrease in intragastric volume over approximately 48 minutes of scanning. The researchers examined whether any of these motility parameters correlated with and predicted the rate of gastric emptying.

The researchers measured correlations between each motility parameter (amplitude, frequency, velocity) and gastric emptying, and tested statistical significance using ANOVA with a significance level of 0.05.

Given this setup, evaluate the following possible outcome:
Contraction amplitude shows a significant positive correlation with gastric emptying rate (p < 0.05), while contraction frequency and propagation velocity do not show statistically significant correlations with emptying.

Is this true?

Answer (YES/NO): YES